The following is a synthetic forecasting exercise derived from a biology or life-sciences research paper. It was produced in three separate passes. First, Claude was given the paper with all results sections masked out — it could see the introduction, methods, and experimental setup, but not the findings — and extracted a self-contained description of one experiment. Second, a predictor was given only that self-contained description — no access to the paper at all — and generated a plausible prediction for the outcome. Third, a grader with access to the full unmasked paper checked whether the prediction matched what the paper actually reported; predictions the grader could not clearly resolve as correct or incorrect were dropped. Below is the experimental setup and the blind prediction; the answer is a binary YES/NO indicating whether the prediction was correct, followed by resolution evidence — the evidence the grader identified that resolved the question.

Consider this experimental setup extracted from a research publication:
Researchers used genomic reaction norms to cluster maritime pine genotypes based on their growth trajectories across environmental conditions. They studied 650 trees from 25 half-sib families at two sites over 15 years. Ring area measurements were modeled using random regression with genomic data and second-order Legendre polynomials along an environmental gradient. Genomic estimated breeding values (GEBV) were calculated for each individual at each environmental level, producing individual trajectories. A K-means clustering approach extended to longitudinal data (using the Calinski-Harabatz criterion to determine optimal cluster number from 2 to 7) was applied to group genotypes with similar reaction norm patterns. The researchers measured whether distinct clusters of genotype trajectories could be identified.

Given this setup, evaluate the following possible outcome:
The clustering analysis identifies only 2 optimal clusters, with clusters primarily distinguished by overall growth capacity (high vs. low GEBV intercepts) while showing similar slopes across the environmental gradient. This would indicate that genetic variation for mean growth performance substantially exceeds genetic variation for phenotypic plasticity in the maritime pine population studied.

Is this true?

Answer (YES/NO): NO